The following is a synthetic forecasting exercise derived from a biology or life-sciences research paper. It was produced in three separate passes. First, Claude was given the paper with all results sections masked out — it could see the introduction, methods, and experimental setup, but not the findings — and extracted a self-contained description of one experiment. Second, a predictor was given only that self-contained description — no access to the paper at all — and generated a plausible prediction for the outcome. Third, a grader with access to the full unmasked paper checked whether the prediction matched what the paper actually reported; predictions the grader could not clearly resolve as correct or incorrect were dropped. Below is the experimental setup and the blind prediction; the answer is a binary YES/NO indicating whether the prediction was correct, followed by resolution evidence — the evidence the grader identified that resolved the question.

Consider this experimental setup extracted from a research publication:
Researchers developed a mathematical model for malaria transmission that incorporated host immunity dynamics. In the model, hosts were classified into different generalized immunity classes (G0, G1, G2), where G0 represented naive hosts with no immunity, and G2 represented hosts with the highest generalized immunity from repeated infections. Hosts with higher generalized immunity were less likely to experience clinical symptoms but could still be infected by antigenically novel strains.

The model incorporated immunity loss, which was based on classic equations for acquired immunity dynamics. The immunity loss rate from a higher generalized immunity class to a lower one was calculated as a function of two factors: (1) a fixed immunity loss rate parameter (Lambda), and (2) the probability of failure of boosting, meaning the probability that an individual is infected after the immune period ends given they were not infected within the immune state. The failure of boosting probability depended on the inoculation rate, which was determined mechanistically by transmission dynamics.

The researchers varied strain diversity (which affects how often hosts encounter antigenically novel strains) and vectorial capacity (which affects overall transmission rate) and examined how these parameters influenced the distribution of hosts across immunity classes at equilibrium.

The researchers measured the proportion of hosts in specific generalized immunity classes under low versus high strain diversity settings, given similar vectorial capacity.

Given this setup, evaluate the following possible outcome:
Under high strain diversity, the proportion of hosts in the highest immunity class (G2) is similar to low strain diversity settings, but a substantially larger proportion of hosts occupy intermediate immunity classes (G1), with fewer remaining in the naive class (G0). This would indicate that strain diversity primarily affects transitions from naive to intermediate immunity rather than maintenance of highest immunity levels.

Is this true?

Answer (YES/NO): NO